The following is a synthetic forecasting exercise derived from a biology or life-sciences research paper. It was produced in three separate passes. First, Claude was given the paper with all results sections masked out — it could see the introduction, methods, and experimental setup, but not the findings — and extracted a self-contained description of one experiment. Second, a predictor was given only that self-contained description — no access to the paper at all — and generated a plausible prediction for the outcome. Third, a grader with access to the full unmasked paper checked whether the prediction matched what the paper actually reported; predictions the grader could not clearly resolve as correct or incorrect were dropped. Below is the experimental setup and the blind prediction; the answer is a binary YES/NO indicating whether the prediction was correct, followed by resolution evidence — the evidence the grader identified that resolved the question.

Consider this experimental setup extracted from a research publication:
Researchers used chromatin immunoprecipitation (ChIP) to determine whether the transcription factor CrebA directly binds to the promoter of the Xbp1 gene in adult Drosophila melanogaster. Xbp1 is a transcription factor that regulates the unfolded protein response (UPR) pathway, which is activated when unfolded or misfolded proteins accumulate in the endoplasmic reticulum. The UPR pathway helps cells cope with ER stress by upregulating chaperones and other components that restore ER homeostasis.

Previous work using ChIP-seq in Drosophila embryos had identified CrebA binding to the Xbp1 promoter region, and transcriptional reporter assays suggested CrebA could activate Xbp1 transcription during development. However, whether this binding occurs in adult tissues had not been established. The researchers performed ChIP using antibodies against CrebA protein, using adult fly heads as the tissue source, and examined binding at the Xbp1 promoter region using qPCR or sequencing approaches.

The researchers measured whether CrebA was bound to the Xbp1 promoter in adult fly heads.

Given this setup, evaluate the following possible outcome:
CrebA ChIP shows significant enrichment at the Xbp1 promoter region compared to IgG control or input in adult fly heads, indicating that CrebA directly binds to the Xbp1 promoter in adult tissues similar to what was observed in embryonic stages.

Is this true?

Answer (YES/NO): YES